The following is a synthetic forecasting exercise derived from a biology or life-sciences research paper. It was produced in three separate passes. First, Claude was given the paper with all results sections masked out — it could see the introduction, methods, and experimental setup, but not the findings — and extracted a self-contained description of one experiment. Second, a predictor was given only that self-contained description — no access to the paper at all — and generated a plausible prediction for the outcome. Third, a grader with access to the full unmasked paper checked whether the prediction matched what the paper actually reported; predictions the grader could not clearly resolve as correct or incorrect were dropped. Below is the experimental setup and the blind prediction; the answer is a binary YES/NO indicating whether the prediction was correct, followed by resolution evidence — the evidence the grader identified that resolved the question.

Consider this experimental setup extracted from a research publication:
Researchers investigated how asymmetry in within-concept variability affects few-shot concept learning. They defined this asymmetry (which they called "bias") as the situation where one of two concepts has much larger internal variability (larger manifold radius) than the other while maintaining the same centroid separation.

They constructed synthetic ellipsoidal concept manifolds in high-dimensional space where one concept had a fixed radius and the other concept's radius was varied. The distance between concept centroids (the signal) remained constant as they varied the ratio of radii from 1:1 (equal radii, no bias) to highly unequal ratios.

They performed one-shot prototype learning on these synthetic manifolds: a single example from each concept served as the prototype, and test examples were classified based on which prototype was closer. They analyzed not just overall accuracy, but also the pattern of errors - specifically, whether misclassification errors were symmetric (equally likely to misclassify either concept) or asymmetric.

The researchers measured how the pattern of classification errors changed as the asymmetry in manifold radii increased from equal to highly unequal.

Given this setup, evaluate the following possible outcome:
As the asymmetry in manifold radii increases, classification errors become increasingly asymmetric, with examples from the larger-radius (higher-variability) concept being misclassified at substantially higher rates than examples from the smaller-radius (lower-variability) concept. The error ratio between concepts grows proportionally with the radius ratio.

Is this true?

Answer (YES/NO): NO